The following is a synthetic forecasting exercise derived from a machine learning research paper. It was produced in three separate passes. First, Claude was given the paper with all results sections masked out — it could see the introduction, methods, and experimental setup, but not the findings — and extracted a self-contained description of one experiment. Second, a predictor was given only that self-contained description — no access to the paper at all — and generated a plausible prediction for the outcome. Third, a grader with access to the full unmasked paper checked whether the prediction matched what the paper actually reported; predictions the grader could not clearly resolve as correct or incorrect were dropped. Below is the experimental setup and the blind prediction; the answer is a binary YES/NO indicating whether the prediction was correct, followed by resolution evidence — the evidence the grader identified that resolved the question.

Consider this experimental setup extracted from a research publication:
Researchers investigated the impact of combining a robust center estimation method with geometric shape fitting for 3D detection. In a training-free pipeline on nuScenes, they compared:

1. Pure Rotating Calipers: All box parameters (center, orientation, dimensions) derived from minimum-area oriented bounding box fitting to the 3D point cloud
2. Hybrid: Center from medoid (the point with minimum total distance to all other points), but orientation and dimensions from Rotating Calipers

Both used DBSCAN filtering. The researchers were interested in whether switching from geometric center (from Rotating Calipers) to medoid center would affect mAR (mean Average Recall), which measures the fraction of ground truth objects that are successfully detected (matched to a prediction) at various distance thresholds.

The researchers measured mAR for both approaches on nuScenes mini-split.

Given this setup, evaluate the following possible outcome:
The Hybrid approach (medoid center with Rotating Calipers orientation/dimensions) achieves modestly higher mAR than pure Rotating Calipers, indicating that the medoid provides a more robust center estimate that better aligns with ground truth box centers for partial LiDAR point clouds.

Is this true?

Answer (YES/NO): YES